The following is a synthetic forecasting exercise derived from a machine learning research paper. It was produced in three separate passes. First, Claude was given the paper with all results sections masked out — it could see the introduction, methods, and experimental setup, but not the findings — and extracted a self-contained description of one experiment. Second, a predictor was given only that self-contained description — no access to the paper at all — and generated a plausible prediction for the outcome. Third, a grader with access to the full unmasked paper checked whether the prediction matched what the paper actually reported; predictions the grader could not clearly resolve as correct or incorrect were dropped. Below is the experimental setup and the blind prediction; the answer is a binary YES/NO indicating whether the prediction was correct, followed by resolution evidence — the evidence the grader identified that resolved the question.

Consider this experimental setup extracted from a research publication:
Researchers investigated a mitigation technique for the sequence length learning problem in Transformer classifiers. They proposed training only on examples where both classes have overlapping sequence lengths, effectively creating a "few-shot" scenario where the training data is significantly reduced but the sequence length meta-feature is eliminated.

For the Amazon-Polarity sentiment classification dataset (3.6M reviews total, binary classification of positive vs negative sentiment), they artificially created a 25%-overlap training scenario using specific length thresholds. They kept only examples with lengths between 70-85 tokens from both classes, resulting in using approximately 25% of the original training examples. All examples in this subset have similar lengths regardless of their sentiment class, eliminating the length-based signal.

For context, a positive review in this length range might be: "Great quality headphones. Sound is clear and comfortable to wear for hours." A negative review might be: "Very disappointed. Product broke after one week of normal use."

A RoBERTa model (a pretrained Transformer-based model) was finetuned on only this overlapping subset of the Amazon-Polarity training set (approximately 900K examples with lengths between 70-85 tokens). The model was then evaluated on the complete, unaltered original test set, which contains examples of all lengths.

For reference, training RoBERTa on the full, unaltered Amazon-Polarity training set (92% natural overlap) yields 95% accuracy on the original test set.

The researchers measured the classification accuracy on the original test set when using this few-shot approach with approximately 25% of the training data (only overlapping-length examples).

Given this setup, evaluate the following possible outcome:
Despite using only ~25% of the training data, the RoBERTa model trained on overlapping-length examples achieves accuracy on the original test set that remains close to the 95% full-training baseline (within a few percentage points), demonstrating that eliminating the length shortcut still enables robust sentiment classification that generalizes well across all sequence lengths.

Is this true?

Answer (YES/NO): YES